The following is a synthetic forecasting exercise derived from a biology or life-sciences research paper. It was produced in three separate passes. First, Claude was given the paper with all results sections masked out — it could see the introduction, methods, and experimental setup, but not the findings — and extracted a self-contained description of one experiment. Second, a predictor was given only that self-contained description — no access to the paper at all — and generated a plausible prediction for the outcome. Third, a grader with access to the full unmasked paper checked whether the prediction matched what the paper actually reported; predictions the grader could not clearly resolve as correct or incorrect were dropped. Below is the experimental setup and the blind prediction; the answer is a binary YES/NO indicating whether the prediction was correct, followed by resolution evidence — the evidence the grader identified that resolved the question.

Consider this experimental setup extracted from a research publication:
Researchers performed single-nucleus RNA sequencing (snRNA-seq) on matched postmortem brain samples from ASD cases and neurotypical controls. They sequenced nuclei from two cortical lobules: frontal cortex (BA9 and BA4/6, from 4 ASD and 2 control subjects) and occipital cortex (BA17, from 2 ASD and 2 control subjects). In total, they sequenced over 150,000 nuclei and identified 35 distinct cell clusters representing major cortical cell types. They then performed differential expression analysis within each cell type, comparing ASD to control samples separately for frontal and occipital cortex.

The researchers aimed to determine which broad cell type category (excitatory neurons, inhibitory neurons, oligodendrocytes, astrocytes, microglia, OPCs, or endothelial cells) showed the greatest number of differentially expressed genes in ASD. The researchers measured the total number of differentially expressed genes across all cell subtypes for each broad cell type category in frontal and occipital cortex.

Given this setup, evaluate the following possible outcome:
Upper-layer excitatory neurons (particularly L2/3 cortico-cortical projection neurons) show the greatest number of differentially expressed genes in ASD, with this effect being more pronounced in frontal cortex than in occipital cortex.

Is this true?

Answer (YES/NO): NO